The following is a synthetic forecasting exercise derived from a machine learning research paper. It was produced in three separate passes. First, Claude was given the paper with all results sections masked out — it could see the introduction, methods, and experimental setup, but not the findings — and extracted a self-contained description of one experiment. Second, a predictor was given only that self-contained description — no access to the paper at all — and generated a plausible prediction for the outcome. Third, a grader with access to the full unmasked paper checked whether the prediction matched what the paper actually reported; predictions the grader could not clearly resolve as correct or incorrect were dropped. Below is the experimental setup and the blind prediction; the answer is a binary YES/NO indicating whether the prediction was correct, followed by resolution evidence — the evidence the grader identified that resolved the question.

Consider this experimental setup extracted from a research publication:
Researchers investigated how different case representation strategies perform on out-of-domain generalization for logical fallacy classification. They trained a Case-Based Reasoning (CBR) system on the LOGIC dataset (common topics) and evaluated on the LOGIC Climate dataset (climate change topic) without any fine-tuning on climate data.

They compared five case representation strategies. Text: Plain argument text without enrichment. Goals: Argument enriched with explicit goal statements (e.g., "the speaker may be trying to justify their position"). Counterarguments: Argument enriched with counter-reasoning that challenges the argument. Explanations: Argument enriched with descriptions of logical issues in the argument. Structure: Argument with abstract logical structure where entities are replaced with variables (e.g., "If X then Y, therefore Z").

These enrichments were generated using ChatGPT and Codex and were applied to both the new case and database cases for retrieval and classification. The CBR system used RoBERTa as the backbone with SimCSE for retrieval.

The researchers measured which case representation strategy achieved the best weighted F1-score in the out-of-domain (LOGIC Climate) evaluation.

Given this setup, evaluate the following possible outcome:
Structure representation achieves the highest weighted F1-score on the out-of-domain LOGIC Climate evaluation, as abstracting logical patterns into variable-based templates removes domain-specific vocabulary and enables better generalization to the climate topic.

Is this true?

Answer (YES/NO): NO